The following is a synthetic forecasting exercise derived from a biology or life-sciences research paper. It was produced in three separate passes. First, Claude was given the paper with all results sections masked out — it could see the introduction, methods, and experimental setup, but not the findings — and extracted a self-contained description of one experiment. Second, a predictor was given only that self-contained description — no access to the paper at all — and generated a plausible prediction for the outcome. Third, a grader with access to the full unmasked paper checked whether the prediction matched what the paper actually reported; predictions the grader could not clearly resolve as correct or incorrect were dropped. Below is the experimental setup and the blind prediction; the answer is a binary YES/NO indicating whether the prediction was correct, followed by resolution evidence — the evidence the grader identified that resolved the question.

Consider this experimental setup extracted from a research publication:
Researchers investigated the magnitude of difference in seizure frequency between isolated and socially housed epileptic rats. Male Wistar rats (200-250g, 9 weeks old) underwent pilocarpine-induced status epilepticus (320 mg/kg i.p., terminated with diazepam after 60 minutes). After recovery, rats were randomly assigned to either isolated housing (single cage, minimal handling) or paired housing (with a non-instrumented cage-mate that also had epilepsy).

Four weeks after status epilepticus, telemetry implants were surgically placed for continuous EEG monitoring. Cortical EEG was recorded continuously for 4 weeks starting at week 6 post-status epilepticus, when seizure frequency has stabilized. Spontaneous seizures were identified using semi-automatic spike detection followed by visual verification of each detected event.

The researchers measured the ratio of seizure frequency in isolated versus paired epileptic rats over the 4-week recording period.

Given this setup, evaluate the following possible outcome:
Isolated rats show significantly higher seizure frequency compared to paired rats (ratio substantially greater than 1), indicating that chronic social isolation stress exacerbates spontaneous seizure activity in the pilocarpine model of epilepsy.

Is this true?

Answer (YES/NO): YES